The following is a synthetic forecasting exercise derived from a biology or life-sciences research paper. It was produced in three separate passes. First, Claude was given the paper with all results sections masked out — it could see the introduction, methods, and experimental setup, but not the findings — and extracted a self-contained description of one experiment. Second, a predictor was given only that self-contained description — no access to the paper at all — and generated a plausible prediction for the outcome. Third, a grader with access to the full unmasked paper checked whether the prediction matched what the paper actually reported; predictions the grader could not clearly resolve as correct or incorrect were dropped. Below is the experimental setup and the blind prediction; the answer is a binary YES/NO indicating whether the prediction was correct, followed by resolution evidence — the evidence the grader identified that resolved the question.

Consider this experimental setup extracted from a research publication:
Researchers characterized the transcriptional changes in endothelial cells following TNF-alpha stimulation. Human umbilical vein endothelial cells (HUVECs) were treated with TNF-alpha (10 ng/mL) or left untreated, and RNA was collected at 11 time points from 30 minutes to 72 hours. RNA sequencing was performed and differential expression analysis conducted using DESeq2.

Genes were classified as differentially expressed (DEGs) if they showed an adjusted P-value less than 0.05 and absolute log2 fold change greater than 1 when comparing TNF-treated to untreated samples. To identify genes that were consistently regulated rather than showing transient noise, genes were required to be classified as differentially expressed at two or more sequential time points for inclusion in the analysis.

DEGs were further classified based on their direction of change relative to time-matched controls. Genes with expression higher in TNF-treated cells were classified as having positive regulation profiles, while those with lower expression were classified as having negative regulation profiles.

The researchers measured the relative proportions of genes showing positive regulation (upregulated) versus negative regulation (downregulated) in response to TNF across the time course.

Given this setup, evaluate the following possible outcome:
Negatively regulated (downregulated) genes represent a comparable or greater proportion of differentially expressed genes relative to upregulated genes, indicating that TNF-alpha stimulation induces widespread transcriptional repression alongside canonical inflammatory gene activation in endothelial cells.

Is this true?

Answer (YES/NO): NO